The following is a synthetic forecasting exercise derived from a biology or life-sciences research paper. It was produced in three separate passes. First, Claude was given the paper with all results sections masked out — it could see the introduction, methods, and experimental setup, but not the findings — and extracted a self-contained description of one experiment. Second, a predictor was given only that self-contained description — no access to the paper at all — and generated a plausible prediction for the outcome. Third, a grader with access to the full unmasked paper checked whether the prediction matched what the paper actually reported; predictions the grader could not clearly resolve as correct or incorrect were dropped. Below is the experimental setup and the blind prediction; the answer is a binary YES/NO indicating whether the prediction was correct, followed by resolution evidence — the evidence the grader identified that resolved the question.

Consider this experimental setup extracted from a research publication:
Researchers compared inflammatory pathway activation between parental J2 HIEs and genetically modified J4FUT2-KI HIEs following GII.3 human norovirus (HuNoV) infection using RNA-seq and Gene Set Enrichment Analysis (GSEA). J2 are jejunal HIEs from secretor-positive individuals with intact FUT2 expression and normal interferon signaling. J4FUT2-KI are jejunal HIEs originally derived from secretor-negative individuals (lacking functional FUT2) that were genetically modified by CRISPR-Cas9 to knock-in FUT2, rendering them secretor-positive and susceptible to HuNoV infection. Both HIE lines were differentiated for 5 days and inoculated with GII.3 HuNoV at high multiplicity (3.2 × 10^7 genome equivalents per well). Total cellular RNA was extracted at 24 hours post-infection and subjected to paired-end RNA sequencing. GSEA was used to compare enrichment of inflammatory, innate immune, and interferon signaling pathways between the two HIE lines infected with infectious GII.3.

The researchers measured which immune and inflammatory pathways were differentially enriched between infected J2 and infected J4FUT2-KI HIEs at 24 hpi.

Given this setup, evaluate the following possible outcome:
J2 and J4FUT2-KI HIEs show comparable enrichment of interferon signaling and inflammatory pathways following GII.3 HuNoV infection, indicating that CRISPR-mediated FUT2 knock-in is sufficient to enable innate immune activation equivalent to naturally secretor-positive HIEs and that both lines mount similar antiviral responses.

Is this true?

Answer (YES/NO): NO